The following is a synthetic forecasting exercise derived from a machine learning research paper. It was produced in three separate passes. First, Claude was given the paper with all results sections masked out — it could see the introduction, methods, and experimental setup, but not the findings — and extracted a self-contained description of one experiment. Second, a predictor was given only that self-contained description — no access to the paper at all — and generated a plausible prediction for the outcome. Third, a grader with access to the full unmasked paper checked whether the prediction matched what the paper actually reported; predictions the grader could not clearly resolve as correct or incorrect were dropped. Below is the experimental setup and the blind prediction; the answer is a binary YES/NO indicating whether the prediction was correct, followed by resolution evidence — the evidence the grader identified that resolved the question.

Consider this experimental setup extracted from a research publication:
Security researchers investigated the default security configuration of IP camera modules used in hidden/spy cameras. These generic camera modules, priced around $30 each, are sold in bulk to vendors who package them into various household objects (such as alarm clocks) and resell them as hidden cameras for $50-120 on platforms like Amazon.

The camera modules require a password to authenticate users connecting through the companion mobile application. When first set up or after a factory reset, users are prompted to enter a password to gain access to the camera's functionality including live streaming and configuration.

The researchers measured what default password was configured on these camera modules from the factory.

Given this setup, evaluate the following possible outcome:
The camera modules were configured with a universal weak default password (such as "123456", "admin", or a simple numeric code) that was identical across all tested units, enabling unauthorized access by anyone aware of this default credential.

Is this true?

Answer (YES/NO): YES